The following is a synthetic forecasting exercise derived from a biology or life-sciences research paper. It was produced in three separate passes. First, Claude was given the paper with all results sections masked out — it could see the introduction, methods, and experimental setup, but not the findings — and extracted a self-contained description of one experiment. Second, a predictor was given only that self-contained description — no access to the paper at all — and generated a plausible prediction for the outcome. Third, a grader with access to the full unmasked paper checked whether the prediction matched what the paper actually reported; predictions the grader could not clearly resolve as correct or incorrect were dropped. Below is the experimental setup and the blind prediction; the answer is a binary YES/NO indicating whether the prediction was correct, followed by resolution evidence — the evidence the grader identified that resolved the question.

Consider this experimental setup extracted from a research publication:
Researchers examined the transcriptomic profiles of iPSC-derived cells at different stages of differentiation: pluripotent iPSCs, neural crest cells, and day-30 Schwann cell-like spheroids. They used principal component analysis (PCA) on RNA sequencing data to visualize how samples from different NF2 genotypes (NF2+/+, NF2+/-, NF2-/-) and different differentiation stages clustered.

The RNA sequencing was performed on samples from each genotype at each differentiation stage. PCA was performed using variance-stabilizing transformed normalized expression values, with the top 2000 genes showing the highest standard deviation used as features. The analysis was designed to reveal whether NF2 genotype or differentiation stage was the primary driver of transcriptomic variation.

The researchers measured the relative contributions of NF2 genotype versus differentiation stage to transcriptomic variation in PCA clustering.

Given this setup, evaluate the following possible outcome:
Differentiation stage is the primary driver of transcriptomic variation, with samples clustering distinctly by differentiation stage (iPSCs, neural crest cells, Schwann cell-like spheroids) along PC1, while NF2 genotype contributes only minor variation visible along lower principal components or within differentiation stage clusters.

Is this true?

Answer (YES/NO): YES